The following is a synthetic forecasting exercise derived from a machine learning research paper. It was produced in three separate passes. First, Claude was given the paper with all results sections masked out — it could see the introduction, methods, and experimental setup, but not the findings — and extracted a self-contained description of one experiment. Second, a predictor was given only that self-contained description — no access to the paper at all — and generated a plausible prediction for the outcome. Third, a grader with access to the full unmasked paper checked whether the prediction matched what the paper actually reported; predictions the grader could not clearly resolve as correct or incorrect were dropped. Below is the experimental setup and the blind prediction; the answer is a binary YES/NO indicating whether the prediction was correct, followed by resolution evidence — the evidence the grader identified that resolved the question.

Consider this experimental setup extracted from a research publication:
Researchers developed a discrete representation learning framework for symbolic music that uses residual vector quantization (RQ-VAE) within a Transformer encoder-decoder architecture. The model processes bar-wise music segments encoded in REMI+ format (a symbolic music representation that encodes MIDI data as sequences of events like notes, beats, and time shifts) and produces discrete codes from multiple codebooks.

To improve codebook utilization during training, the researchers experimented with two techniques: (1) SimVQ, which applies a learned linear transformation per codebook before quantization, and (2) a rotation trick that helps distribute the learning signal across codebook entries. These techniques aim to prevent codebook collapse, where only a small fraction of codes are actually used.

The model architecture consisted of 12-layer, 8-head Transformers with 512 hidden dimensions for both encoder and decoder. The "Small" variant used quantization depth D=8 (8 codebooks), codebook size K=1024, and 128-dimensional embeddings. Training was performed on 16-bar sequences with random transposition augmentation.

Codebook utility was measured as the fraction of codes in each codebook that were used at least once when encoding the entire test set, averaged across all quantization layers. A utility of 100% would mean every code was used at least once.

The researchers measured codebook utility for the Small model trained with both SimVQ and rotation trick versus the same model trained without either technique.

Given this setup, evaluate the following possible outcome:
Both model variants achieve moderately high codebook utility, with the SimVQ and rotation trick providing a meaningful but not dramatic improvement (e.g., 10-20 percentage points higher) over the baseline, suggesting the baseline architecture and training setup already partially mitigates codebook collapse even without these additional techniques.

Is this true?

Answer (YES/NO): YES